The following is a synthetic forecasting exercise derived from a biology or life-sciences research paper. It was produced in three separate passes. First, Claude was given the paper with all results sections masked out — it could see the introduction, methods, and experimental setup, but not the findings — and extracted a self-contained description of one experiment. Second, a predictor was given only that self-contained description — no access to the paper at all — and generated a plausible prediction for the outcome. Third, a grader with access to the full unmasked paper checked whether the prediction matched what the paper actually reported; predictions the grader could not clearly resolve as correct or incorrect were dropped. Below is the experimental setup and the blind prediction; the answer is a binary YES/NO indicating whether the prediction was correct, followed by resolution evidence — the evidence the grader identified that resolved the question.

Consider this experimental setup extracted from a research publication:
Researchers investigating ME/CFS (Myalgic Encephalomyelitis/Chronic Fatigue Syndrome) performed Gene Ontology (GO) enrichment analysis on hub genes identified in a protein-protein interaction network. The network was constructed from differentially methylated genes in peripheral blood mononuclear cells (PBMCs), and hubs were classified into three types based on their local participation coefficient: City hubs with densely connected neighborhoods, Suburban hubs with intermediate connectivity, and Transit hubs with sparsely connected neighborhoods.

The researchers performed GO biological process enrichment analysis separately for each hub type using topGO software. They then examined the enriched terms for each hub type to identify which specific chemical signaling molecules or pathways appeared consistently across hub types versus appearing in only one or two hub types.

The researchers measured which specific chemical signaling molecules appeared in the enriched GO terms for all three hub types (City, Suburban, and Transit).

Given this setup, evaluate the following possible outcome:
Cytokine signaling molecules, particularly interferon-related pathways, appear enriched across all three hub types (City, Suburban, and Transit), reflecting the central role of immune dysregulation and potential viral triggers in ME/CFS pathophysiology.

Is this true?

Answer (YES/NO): NO